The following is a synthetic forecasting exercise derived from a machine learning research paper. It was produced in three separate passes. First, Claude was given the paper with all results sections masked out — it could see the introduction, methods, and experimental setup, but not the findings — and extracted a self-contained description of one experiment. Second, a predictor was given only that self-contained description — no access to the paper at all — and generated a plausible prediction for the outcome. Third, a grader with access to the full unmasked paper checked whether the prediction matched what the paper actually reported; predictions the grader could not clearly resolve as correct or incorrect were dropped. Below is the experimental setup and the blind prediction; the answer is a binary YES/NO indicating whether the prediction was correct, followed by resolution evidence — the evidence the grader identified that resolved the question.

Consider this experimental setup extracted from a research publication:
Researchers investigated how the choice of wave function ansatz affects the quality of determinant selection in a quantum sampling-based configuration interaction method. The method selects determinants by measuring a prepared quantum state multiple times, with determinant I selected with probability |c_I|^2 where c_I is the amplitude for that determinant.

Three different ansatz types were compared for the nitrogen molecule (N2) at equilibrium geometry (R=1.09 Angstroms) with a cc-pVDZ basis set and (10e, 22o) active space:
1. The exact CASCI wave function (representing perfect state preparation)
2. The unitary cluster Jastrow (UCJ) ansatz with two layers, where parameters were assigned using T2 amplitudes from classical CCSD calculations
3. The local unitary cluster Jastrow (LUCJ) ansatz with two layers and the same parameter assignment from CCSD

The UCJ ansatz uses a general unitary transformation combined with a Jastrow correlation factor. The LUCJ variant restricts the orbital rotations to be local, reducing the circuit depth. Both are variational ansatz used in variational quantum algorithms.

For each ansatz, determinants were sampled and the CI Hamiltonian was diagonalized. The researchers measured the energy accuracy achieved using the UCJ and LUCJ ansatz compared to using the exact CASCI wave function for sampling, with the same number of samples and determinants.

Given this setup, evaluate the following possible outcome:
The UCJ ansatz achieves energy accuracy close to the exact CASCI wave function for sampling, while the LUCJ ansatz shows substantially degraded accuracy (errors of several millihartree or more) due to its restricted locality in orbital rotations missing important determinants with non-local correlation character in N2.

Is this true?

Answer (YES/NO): NO